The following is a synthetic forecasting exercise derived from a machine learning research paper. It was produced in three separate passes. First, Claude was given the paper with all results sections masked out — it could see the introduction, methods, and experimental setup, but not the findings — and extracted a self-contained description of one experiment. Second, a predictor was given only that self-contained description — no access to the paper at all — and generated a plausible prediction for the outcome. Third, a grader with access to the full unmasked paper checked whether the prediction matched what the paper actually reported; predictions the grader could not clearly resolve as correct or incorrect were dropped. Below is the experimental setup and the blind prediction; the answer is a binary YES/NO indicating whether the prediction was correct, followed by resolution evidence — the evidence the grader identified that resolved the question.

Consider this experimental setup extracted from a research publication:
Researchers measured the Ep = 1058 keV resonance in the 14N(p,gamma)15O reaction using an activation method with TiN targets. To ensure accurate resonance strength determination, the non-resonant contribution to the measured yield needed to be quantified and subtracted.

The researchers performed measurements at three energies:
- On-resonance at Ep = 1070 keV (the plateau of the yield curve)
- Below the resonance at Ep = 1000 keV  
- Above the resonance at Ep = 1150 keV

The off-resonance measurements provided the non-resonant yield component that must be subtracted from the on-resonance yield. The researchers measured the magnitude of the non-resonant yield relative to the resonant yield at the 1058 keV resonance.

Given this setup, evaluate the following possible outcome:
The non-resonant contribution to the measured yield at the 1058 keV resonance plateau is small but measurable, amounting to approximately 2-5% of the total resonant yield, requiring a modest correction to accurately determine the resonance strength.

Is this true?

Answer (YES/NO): YES